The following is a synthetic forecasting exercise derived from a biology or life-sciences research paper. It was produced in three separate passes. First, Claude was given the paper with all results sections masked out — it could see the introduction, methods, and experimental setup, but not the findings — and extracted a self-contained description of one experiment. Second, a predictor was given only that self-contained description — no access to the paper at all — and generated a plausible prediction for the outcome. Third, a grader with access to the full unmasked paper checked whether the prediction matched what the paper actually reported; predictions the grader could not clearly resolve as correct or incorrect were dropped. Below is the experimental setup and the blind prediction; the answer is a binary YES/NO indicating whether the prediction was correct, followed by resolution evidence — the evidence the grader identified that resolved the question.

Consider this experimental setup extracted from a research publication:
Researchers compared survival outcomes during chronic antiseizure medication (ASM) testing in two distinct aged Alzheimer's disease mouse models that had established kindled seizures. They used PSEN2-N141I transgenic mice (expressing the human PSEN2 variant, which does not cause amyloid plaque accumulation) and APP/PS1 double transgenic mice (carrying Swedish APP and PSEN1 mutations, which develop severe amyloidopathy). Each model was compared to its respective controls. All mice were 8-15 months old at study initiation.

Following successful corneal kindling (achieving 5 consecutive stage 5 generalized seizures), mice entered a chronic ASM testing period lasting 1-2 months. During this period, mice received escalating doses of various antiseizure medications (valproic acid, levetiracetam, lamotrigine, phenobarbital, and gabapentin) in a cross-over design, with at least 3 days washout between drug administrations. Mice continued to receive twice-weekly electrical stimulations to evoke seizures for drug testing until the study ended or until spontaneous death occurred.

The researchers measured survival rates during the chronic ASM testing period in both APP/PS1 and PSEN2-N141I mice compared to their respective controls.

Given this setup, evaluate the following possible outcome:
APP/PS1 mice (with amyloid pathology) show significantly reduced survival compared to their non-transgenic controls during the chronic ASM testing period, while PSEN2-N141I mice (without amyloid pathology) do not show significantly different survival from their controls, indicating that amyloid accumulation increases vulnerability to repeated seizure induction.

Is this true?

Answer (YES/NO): YES